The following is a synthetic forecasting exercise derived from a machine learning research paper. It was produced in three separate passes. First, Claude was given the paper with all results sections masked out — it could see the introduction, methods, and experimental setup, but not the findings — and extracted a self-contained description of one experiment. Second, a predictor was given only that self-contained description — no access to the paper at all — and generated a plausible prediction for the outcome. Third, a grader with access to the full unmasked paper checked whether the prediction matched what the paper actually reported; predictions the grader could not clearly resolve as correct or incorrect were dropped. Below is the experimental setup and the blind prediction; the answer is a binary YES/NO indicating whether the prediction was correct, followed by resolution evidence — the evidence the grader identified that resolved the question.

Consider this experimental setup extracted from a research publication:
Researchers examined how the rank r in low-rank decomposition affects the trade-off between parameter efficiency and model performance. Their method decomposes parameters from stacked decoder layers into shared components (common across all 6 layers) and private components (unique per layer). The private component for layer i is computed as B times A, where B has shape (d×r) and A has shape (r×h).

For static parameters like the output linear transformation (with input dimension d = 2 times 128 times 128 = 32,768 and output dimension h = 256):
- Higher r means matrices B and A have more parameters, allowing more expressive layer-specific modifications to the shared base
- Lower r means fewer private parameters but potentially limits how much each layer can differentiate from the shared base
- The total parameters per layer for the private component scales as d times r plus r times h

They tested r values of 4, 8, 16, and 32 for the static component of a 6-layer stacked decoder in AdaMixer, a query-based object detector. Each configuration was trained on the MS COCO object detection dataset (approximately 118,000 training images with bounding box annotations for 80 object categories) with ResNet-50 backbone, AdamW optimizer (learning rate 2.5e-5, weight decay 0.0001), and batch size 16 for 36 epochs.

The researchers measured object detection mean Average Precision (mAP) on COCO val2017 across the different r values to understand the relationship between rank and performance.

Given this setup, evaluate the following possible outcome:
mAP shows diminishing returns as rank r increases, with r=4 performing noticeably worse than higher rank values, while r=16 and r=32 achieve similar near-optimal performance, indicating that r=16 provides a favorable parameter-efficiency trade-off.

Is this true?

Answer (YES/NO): NO